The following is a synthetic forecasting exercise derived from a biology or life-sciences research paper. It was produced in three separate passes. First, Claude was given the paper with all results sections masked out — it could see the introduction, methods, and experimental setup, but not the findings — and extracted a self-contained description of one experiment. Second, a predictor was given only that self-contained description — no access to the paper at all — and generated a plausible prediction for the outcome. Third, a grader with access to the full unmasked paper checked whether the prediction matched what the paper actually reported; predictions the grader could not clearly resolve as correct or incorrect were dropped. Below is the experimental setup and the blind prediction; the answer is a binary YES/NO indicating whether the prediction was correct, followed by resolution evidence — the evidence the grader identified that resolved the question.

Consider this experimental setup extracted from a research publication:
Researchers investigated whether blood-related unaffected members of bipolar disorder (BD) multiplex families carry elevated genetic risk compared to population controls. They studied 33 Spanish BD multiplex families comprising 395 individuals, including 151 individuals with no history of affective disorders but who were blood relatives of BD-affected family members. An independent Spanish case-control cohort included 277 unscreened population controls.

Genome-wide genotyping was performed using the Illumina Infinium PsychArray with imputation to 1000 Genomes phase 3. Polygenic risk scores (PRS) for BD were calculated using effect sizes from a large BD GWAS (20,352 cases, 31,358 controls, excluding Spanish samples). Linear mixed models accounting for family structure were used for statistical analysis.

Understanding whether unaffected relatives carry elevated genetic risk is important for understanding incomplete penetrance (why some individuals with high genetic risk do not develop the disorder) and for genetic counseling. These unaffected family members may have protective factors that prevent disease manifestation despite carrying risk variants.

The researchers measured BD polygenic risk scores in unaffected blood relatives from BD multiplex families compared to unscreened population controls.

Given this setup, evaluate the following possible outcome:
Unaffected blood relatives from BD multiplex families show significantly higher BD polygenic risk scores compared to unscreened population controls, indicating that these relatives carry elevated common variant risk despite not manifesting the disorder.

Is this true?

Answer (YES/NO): YES